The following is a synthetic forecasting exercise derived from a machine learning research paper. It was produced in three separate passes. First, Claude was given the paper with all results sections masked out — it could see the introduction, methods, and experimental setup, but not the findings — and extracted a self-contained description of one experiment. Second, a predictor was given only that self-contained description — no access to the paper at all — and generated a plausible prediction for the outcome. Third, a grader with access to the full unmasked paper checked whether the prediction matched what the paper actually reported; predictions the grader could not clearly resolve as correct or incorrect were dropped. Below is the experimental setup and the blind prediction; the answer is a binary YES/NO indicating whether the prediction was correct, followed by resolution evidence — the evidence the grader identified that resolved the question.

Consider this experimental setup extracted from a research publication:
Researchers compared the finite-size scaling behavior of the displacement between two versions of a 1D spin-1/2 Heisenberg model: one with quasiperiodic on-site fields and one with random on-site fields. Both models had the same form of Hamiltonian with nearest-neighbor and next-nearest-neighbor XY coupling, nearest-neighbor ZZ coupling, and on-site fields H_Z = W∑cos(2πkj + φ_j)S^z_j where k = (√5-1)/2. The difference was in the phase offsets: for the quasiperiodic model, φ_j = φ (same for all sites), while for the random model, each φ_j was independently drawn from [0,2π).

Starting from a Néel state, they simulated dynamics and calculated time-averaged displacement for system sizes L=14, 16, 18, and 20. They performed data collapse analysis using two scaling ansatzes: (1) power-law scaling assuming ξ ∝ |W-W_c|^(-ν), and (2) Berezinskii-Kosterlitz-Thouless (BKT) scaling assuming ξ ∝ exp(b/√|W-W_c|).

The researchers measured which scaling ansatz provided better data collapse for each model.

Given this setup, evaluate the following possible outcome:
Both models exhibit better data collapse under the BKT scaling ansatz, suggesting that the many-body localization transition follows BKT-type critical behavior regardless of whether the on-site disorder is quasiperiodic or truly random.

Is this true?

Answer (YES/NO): NO